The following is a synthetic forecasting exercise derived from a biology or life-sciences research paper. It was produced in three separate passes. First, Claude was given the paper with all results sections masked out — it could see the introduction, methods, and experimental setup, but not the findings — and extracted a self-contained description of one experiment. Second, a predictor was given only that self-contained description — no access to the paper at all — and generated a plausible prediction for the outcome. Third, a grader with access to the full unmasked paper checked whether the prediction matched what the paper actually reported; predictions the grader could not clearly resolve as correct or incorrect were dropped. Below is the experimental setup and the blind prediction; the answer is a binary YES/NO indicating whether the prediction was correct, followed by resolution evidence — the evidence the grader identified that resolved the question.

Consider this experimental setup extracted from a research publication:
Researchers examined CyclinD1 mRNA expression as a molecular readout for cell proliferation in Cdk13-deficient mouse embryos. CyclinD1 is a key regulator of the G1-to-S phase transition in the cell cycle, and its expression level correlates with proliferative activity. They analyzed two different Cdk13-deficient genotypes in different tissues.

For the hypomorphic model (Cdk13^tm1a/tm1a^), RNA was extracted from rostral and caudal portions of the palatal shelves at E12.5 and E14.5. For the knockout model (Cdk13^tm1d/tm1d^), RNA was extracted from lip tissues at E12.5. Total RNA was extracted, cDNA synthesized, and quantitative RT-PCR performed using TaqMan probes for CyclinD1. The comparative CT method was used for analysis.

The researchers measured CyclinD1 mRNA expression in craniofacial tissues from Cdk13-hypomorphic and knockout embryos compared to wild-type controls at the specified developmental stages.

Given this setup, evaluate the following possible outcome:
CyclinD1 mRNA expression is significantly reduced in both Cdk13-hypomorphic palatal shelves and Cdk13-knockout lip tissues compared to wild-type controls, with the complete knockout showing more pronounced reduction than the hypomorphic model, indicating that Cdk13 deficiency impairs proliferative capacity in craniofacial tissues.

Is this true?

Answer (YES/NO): NO